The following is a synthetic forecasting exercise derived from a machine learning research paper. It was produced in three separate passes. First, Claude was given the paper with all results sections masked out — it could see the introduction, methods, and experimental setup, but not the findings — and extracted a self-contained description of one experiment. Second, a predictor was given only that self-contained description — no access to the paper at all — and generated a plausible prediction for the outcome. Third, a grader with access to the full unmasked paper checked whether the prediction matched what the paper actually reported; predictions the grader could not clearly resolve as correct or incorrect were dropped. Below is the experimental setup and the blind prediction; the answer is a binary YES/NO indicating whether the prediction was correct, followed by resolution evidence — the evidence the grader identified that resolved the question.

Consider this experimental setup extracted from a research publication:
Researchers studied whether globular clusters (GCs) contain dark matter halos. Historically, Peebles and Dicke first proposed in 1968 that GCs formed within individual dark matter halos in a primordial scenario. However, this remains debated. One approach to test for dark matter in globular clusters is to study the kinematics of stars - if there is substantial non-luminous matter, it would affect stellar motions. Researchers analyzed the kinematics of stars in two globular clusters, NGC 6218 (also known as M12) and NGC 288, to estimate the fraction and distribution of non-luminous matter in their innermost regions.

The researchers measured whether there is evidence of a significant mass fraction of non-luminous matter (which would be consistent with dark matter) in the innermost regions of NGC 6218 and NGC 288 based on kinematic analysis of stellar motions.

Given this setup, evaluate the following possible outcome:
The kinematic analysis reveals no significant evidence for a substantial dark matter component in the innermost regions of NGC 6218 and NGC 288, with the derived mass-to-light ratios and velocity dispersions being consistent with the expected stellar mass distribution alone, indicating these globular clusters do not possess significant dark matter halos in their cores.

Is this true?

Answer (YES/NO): NO